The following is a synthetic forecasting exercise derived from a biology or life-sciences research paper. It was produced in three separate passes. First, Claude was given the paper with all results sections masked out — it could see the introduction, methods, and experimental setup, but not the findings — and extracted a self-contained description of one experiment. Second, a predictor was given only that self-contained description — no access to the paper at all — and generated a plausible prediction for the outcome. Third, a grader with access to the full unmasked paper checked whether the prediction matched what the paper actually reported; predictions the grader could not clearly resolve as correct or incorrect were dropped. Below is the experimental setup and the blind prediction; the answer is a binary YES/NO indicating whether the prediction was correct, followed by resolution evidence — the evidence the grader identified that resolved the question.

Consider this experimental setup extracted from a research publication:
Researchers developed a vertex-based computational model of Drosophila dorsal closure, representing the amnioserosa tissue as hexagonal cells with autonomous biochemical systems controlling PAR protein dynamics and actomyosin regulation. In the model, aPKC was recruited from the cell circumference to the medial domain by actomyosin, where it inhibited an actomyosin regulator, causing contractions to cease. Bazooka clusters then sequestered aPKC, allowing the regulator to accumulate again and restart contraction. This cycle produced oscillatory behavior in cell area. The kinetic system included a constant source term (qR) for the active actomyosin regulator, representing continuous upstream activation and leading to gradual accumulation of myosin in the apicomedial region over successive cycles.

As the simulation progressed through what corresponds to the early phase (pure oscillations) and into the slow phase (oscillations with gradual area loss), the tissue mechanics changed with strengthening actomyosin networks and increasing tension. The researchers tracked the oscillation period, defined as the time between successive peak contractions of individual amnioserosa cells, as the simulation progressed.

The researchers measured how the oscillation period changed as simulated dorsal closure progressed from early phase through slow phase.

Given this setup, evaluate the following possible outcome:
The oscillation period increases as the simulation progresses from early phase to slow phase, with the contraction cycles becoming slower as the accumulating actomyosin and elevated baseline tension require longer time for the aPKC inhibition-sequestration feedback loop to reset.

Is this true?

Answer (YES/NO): YES